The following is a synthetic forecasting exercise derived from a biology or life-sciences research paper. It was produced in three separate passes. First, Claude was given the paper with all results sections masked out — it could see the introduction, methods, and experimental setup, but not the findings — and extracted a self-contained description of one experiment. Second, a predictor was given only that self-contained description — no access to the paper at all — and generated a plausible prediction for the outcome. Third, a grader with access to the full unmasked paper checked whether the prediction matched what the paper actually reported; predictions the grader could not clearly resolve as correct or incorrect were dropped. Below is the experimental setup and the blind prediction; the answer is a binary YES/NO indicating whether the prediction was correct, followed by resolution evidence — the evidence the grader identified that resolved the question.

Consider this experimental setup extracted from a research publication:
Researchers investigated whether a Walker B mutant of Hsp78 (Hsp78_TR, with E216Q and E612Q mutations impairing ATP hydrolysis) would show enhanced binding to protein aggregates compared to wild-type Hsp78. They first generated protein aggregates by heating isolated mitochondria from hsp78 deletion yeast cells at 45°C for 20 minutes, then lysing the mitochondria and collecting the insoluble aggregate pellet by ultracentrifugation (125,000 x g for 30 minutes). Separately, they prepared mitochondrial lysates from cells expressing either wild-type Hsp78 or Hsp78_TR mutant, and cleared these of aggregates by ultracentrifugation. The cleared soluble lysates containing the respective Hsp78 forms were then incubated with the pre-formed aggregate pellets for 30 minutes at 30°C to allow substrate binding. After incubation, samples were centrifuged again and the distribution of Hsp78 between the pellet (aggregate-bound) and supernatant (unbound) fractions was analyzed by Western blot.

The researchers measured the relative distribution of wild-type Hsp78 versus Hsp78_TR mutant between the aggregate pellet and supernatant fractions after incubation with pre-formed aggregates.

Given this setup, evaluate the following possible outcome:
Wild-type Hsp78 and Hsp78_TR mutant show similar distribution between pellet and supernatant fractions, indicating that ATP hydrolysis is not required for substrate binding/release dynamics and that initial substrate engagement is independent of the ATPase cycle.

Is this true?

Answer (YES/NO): NO